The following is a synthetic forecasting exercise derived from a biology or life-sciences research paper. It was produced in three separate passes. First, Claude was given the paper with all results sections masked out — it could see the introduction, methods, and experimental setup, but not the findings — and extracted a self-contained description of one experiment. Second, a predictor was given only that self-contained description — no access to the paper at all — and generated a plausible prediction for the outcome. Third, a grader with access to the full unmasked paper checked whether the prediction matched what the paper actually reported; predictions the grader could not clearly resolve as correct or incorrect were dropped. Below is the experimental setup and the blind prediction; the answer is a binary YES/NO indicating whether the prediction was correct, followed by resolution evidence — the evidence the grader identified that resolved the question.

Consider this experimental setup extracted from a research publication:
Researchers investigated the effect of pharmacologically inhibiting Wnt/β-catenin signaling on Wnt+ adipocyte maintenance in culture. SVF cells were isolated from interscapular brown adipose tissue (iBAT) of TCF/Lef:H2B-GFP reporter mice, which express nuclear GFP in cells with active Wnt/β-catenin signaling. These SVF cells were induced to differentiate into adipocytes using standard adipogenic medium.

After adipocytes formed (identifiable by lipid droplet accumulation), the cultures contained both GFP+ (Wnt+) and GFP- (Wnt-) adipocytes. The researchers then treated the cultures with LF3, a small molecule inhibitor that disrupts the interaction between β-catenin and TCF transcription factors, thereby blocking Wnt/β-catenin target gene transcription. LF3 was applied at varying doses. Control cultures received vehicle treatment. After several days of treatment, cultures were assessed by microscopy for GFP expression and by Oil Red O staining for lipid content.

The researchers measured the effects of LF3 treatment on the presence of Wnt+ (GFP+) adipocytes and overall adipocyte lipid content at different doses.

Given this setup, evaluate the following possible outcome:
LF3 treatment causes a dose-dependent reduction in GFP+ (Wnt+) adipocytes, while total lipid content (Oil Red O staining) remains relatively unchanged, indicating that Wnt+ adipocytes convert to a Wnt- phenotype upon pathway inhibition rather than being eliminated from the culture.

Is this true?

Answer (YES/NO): NO